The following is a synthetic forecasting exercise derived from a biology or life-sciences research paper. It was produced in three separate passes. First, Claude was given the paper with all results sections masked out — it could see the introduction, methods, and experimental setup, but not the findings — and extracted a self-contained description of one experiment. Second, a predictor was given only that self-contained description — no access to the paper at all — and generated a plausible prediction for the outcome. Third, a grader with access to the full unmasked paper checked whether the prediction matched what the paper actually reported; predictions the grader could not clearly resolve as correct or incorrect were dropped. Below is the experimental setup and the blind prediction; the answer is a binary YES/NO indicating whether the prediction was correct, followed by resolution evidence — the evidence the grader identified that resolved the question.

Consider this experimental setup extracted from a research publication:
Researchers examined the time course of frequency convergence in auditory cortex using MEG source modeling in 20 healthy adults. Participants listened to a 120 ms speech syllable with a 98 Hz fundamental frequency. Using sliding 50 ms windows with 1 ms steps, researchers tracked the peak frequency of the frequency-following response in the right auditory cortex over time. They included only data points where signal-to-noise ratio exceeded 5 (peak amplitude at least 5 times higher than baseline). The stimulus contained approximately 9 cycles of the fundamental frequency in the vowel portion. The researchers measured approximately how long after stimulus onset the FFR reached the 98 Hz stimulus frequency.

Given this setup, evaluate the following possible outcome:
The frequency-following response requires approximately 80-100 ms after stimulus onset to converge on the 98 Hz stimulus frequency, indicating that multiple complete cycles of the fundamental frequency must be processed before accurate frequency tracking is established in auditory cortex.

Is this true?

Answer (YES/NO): YES